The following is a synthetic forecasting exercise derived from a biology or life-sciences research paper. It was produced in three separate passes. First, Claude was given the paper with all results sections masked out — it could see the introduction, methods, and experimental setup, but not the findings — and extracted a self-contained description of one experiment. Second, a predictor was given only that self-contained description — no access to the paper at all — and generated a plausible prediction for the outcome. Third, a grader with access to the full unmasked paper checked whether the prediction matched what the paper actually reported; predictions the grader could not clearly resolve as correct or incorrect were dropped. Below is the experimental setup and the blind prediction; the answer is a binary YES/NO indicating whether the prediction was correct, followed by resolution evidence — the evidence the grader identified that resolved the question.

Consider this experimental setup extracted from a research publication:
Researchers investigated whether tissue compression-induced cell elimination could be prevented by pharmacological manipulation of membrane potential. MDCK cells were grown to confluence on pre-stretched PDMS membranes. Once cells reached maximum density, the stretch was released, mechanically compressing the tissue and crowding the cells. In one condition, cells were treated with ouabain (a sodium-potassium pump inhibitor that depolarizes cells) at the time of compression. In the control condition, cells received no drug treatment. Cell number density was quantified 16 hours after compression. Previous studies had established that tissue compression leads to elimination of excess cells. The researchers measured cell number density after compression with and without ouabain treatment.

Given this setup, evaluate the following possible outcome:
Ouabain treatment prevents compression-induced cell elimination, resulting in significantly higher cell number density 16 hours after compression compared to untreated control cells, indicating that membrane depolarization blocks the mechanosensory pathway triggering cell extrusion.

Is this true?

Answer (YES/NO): YES